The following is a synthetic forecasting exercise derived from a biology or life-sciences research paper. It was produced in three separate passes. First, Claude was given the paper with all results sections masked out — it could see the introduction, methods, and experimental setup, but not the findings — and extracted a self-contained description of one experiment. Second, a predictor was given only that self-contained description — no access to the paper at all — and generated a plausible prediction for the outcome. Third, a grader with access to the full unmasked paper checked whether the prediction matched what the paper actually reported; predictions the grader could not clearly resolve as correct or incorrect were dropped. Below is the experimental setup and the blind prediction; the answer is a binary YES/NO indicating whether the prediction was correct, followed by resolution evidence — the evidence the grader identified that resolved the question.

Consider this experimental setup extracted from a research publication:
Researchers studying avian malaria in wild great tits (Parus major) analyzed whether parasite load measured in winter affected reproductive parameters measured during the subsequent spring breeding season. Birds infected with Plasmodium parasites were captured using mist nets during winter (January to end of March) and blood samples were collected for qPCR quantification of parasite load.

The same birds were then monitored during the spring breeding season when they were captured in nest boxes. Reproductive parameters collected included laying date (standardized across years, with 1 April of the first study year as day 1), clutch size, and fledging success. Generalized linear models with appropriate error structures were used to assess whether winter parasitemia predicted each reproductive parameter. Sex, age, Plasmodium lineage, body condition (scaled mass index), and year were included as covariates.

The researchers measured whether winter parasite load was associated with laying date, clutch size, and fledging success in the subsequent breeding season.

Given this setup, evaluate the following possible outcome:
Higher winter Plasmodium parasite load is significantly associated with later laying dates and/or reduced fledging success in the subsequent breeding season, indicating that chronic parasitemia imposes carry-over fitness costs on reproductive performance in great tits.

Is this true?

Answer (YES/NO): NO